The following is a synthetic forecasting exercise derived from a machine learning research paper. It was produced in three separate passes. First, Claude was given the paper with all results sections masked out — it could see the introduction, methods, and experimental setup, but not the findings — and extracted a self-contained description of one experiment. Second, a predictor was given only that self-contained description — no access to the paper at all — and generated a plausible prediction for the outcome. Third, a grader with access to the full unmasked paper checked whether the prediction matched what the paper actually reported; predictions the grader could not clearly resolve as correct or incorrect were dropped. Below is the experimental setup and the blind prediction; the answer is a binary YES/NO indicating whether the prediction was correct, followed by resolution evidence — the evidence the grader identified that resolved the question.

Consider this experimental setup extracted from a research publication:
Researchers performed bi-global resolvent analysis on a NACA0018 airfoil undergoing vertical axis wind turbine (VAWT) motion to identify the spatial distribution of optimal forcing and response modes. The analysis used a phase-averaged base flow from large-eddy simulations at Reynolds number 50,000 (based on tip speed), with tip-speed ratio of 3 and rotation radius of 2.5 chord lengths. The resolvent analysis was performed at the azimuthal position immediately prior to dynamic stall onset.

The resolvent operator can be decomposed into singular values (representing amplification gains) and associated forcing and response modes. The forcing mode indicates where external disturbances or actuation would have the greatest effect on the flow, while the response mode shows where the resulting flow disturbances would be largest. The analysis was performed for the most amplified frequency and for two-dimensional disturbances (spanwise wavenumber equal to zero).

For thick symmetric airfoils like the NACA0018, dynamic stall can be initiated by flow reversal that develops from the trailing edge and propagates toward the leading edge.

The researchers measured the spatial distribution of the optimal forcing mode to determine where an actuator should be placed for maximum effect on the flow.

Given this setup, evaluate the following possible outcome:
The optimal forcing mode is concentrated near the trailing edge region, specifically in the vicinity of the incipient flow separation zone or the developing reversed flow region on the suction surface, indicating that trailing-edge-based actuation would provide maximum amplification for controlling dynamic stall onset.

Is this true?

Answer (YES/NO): NO